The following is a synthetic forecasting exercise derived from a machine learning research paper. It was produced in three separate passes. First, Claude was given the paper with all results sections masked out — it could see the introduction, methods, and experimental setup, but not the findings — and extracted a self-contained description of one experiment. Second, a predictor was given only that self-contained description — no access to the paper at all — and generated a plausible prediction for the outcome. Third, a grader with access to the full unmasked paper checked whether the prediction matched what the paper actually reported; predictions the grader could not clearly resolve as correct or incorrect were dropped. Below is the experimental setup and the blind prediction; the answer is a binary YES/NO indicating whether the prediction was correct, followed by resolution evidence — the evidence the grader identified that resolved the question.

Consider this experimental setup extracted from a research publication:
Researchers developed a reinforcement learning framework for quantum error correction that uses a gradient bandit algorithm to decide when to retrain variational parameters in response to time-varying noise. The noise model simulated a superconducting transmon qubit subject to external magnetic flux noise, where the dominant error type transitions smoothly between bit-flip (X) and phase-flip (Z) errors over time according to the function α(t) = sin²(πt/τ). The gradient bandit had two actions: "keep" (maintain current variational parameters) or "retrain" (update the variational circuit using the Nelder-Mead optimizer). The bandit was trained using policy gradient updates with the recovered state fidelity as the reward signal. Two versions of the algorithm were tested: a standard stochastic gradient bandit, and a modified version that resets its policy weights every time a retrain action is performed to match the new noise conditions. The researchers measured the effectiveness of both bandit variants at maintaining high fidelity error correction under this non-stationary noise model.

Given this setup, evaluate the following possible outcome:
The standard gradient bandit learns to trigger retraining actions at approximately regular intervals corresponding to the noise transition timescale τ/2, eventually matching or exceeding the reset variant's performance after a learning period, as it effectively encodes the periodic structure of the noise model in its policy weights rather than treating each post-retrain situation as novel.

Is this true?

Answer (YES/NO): NO